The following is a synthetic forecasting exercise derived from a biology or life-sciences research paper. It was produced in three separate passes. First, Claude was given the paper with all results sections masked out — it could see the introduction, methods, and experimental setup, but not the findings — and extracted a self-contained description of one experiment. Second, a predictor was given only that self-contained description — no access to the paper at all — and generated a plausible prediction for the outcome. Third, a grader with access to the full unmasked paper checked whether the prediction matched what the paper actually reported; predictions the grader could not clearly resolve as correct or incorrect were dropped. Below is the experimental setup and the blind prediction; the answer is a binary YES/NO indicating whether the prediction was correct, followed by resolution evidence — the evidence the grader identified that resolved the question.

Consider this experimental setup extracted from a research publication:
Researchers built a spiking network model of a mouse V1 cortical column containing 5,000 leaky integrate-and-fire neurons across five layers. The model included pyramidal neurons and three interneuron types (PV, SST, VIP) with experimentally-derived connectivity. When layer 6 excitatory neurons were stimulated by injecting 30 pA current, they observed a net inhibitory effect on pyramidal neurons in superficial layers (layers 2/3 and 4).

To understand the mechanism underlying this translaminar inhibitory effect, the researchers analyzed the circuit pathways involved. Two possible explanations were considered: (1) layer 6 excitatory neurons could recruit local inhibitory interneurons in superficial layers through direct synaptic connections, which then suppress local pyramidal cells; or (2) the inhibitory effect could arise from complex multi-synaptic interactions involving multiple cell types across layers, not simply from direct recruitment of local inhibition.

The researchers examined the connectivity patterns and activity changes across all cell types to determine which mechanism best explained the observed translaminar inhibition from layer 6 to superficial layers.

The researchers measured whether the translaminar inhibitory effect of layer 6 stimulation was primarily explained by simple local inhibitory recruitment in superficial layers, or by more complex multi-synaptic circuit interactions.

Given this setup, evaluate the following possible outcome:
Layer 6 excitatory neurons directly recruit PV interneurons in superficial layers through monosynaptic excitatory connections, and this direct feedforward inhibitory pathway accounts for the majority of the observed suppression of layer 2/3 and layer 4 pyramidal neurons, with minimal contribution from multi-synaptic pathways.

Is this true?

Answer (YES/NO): NO